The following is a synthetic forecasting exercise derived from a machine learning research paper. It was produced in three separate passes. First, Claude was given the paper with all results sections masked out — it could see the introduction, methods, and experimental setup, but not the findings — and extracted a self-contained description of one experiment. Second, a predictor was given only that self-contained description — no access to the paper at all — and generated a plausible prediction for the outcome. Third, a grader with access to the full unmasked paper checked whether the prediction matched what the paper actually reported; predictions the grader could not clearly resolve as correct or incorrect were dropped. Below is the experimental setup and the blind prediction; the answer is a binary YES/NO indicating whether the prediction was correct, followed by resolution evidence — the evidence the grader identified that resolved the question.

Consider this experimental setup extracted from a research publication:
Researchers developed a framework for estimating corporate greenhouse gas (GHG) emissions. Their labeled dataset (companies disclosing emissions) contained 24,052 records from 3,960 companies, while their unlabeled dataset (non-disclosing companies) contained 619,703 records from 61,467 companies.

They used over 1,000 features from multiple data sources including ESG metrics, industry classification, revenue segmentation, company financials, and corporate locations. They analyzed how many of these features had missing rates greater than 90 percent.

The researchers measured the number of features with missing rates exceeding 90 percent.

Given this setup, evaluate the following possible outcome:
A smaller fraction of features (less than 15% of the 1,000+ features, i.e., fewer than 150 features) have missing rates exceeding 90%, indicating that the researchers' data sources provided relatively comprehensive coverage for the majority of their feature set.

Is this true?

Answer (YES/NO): NO